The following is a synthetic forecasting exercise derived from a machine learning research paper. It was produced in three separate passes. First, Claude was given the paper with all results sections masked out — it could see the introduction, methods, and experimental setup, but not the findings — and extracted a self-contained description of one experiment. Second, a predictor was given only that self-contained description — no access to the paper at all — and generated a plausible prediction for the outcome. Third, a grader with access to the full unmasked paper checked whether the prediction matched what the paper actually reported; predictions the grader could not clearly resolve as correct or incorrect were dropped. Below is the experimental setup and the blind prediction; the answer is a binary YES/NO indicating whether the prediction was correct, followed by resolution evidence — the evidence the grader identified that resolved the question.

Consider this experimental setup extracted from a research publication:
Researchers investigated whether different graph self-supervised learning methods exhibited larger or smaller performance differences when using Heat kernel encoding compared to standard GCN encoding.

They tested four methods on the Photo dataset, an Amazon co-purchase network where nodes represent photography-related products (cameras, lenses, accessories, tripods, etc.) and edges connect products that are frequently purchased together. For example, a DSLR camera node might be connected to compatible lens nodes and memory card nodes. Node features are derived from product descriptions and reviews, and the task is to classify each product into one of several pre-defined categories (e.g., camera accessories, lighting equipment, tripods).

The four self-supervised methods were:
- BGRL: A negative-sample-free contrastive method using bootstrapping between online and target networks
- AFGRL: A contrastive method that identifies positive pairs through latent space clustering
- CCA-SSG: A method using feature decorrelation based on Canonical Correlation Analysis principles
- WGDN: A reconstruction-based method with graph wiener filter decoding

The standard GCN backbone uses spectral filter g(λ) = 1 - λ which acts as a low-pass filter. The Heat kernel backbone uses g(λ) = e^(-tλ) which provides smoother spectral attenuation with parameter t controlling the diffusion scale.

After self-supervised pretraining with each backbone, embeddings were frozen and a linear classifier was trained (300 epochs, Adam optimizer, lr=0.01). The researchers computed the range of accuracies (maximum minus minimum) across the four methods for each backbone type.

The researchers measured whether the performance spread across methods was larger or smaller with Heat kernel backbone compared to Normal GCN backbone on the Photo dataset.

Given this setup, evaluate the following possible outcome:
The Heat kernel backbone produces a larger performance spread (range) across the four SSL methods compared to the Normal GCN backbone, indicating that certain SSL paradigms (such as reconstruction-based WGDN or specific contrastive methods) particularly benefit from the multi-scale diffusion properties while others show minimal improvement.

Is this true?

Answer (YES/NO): NO